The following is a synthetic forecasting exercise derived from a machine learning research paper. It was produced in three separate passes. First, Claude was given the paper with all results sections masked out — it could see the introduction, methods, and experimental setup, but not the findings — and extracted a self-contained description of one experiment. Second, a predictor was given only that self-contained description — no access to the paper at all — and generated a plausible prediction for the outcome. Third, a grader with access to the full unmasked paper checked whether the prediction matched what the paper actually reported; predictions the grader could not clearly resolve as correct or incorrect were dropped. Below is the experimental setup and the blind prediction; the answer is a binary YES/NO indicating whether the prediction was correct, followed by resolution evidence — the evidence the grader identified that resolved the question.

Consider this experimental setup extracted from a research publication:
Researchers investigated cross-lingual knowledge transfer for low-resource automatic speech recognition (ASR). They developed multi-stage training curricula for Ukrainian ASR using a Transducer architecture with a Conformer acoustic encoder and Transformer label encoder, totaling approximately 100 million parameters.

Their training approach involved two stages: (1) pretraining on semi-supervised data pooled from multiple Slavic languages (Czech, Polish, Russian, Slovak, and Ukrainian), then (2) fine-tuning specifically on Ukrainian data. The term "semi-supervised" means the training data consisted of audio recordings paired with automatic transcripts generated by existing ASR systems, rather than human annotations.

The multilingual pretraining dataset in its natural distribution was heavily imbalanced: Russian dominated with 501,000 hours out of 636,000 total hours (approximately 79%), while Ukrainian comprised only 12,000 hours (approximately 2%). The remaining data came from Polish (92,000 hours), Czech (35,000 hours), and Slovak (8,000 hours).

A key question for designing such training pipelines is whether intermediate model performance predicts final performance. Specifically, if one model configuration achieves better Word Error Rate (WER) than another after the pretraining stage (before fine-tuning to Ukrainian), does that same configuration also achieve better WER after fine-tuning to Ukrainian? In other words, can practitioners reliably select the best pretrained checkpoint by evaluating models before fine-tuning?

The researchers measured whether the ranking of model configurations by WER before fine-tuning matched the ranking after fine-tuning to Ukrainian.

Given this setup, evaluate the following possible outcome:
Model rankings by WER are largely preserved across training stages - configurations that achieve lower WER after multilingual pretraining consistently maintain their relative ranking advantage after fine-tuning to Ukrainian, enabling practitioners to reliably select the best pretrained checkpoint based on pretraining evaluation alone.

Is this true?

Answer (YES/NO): NO